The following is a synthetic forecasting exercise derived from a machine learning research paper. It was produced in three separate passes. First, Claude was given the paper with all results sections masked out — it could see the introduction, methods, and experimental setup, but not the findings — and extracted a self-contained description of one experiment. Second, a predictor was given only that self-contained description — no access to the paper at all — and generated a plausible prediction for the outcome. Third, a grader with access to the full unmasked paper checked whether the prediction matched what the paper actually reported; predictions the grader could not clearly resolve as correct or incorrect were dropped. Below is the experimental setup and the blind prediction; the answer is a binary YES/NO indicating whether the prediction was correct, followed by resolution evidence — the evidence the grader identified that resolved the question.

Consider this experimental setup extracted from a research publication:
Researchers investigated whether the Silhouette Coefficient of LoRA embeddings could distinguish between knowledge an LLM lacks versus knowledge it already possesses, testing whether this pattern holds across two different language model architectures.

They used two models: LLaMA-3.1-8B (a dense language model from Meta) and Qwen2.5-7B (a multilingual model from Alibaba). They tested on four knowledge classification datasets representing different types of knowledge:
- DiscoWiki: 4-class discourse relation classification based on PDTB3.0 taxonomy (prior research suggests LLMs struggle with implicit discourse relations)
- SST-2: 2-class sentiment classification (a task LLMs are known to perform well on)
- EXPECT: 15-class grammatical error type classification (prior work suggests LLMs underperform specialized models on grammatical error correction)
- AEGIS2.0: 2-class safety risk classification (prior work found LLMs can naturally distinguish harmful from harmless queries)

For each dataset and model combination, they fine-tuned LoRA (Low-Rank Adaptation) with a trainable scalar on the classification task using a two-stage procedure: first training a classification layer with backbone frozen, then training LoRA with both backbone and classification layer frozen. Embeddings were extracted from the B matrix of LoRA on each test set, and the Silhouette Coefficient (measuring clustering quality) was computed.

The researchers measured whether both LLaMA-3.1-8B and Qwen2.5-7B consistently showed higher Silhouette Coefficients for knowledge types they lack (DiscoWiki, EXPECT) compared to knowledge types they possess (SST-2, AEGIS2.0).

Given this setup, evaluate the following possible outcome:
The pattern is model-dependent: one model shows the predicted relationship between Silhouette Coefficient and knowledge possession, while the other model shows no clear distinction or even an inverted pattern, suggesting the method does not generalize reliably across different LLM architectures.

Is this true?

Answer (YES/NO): NO